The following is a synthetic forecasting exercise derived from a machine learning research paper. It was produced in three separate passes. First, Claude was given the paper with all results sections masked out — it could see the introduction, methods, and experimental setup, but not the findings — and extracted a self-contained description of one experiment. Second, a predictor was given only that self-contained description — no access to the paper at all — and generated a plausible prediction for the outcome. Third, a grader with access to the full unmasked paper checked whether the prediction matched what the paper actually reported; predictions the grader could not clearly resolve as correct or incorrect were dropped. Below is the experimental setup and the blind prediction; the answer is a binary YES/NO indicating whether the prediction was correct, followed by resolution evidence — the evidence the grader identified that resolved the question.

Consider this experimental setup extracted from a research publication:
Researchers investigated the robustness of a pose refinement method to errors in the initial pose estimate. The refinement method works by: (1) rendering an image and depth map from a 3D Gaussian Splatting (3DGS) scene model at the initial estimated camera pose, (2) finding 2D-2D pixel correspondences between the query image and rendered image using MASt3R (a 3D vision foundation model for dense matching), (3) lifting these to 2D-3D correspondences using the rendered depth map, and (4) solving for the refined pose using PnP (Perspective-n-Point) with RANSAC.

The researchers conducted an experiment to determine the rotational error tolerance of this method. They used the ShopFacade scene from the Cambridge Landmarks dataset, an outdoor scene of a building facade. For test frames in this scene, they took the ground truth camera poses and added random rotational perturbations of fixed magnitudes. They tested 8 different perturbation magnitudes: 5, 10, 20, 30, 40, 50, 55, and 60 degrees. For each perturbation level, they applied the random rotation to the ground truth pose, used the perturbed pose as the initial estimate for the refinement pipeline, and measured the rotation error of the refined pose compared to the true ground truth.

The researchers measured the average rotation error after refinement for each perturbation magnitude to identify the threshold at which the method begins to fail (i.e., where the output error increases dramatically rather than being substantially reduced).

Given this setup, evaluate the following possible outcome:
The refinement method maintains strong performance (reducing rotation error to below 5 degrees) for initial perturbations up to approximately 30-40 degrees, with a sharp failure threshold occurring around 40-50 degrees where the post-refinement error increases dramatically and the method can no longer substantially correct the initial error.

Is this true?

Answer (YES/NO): YES